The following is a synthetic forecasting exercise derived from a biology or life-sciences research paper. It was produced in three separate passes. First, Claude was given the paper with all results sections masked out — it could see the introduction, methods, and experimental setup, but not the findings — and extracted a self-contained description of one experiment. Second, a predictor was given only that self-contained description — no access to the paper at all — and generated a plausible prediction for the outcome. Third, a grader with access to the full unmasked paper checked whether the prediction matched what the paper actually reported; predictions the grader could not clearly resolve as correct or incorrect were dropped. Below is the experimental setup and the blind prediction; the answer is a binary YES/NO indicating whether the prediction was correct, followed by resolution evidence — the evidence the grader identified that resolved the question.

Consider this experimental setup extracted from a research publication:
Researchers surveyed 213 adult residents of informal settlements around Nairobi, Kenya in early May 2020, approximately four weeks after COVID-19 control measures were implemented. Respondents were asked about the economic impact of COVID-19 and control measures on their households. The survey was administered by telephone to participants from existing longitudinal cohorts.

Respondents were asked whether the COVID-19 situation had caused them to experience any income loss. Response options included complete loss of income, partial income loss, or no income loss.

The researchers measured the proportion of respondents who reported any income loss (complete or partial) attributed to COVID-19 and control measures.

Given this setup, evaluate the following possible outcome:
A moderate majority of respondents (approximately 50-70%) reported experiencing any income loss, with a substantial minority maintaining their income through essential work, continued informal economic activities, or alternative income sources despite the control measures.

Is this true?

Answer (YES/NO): NO